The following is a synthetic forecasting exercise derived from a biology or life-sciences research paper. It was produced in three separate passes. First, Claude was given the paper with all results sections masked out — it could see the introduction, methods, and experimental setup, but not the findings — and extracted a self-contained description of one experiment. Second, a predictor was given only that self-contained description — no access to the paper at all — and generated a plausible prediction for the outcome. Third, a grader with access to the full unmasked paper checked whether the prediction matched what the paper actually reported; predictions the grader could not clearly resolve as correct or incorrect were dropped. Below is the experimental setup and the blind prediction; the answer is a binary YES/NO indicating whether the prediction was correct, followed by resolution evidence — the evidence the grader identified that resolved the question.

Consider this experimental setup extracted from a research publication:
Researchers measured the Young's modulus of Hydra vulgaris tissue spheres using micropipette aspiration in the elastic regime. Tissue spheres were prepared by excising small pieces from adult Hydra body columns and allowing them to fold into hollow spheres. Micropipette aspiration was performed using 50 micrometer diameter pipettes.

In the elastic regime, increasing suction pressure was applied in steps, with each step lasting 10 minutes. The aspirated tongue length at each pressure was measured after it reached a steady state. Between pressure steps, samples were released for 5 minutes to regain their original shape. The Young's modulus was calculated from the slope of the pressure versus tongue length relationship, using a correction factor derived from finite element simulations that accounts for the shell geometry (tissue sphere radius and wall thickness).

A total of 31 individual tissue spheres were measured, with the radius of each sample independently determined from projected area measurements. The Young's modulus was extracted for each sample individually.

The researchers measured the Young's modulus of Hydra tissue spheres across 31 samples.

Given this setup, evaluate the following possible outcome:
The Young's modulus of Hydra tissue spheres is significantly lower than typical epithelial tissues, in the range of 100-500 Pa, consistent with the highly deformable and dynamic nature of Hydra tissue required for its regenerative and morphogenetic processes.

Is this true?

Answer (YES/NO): NO